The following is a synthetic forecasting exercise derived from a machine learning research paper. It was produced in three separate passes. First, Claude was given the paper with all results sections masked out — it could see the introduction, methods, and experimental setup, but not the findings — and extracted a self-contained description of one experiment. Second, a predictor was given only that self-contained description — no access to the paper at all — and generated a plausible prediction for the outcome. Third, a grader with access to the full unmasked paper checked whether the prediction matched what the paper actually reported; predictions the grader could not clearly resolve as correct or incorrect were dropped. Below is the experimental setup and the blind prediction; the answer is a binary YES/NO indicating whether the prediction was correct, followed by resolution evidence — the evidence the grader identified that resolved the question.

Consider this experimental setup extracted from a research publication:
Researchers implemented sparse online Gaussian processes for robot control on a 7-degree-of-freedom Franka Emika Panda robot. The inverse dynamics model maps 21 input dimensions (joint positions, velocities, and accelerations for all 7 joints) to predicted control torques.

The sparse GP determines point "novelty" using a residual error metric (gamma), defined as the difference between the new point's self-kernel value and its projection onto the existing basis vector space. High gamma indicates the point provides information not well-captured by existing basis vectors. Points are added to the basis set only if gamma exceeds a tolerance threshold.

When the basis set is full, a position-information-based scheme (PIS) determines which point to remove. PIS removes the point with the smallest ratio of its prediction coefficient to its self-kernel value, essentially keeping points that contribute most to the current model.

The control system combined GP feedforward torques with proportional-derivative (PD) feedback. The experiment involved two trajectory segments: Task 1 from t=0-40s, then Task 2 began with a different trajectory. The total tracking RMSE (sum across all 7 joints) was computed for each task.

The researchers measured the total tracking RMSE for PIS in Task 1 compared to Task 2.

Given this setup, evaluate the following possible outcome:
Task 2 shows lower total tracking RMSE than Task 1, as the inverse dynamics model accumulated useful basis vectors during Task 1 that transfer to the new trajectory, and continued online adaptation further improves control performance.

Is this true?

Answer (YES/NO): NO